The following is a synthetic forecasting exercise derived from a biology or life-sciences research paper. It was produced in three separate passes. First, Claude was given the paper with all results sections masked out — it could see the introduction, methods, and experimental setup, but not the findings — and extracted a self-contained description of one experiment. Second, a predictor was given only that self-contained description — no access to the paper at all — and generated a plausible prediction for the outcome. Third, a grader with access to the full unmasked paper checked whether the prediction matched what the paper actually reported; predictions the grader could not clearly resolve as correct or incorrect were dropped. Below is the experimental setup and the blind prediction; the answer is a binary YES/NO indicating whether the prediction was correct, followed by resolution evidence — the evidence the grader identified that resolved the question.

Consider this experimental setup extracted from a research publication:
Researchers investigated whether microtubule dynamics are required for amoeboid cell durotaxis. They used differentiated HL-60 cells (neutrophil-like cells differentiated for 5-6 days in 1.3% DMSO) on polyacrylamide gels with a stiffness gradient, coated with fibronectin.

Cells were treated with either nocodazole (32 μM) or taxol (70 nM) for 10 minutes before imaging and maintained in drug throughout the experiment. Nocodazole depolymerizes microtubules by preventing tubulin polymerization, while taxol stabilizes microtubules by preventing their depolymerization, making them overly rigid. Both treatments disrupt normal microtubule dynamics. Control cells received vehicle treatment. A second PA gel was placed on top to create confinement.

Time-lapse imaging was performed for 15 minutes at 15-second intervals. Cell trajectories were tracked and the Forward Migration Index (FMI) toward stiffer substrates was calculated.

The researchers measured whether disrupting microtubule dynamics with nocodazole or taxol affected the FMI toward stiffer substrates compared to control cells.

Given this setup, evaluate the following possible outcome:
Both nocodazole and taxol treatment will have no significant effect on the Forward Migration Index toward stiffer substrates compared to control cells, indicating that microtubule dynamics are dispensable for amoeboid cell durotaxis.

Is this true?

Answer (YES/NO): YES